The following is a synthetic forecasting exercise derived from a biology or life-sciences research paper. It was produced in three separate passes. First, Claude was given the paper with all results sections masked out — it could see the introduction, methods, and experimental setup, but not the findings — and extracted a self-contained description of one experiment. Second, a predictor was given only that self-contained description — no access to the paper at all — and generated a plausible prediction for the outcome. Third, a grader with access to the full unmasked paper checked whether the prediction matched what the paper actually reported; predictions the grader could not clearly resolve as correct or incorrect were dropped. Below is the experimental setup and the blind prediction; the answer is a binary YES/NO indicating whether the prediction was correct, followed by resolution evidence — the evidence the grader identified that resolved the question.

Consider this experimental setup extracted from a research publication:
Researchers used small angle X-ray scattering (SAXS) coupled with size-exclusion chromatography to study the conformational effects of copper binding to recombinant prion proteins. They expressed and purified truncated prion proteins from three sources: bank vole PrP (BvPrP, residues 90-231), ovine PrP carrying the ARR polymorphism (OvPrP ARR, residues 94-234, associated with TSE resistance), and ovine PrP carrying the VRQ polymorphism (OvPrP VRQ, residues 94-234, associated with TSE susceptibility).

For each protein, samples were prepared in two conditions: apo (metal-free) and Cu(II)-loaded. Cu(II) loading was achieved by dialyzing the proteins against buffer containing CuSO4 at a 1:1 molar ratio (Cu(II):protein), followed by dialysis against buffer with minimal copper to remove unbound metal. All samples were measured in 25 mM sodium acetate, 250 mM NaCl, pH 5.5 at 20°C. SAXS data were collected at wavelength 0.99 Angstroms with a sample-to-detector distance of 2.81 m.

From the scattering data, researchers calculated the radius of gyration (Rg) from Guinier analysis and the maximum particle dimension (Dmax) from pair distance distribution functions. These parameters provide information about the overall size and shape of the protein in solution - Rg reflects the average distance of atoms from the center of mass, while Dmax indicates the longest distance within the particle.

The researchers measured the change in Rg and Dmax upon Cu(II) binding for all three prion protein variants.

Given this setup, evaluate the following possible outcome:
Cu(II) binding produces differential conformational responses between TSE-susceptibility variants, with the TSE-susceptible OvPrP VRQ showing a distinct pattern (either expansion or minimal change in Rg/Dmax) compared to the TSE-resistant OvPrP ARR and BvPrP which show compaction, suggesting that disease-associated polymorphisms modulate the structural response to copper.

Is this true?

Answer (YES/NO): NO